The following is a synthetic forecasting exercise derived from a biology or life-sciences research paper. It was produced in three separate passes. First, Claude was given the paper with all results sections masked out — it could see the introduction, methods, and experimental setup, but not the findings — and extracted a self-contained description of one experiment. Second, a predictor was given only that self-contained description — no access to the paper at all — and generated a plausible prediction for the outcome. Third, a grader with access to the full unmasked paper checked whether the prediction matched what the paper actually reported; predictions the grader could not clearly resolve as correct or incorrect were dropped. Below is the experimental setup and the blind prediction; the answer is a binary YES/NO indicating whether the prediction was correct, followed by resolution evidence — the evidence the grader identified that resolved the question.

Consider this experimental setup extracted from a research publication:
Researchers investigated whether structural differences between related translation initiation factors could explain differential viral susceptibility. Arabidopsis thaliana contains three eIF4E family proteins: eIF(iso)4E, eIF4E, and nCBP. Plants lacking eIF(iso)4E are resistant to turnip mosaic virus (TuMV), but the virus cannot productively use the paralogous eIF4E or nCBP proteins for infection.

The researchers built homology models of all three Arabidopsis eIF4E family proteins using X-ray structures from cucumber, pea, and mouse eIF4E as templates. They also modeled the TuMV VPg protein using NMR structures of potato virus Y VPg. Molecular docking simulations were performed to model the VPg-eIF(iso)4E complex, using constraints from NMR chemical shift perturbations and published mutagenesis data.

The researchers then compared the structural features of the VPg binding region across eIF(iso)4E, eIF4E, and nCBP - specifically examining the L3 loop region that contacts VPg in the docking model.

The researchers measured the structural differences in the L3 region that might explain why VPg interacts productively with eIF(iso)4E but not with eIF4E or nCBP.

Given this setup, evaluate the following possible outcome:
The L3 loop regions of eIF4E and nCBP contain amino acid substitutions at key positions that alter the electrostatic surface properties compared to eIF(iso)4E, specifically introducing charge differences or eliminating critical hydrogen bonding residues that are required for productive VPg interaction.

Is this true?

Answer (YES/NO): NO